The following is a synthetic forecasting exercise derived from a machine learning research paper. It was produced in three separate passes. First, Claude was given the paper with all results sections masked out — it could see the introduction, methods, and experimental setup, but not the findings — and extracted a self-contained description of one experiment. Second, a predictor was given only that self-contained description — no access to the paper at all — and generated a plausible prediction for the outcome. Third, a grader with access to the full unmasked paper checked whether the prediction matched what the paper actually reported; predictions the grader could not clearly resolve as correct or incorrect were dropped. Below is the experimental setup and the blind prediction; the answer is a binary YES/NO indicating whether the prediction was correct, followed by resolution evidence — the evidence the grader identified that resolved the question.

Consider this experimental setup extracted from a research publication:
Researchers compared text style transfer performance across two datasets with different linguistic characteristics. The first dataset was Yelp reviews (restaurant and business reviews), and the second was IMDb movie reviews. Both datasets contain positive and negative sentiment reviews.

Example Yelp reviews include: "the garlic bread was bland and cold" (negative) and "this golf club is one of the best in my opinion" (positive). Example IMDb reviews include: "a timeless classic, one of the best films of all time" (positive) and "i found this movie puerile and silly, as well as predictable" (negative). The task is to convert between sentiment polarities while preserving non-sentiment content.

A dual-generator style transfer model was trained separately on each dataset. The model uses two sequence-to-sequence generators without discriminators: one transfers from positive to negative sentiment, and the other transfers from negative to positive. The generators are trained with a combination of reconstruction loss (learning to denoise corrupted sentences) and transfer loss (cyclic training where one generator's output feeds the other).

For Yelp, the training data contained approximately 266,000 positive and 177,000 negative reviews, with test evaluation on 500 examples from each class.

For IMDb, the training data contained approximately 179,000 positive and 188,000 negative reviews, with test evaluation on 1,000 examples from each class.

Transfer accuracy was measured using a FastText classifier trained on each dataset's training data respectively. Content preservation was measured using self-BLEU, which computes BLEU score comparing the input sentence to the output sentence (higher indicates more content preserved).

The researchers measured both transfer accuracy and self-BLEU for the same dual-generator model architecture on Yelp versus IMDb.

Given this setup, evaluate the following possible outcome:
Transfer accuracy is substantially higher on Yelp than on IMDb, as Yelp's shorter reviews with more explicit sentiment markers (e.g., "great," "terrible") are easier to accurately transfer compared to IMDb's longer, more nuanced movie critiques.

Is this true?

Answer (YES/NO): YES